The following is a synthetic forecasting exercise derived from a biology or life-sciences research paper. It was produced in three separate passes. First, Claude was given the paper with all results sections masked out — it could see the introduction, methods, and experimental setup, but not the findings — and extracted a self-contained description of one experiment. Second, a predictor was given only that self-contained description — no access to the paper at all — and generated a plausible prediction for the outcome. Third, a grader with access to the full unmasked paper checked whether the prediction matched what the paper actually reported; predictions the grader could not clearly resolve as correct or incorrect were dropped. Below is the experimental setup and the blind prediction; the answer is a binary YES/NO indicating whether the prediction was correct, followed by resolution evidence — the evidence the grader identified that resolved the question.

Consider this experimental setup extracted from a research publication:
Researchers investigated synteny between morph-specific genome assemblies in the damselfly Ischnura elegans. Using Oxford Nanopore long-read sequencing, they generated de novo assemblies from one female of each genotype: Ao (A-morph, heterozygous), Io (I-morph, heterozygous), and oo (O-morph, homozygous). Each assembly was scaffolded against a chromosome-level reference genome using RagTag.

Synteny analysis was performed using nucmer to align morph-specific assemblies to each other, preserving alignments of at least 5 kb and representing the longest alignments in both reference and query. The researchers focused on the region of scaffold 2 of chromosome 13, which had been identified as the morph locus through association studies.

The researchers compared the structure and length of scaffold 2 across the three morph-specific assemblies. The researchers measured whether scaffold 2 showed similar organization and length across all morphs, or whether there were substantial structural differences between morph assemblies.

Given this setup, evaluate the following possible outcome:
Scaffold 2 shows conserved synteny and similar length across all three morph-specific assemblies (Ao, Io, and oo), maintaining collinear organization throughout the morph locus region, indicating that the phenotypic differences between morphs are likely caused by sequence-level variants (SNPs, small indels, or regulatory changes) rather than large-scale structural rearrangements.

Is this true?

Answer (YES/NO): NO